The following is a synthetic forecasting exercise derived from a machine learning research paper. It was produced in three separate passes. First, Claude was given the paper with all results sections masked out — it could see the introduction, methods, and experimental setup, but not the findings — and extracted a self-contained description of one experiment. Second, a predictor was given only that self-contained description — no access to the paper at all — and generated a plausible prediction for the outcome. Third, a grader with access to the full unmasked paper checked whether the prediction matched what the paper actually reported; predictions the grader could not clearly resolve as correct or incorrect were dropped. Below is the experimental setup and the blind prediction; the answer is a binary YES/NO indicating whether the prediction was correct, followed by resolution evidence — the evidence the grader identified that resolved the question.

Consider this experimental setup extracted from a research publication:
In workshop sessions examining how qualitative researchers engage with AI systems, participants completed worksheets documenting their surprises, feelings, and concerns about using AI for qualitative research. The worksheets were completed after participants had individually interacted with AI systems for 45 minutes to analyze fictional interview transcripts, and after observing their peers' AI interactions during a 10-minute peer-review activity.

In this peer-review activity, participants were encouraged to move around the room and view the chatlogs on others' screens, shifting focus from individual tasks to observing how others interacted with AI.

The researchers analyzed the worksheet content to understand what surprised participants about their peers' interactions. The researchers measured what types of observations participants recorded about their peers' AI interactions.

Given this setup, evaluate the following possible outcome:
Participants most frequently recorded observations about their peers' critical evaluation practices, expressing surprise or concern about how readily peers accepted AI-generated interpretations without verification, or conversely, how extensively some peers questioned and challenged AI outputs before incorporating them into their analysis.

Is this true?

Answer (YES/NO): NO